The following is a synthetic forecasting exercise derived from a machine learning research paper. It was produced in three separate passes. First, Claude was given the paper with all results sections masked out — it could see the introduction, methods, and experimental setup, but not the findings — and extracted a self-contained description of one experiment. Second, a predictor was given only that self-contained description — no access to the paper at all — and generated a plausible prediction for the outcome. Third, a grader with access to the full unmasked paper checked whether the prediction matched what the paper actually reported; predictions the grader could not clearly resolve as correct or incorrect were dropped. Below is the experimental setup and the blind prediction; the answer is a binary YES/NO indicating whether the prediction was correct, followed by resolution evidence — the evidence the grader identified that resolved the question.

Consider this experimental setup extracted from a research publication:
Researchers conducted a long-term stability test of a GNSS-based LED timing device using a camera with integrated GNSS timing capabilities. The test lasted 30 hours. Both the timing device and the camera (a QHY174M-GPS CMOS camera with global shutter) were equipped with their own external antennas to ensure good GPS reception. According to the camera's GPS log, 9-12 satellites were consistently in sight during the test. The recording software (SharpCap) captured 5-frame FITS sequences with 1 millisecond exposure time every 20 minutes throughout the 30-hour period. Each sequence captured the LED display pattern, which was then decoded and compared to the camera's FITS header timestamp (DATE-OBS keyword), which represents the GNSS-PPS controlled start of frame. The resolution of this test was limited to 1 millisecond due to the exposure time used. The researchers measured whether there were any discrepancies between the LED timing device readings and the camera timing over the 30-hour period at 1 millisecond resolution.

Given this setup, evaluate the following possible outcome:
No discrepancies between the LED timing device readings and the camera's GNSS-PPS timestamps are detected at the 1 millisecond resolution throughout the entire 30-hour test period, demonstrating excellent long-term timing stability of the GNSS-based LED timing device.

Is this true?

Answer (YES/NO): YES